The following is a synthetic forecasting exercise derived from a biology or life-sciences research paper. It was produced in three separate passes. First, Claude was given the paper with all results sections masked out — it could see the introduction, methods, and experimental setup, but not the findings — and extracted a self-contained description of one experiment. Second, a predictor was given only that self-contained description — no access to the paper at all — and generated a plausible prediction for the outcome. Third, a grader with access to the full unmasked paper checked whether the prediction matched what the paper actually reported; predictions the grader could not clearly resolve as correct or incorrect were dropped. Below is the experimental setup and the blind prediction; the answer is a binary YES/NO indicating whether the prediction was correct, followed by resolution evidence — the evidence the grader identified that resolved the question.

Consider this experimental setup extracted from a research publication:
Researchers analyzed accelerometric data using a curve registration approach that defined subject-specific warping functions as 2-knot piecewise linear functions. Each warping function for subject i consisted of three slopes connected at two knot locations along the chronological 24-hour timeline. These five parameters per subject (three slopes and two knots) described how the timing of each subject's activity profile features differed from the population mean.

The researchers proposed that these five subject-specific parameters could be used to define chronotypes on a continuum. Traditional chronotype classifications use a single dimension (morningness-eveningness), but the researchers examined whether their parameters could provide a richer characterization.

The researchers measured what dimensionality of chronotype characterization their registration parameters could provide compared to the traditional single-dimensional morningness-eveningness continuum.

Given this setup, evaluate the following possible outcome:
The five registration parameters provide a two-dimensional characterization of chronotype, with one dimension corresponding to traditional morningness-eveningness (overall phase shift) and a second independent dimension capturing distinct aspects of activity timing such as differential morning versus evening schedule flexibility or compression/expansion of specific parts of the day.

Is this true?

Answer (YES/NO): NO